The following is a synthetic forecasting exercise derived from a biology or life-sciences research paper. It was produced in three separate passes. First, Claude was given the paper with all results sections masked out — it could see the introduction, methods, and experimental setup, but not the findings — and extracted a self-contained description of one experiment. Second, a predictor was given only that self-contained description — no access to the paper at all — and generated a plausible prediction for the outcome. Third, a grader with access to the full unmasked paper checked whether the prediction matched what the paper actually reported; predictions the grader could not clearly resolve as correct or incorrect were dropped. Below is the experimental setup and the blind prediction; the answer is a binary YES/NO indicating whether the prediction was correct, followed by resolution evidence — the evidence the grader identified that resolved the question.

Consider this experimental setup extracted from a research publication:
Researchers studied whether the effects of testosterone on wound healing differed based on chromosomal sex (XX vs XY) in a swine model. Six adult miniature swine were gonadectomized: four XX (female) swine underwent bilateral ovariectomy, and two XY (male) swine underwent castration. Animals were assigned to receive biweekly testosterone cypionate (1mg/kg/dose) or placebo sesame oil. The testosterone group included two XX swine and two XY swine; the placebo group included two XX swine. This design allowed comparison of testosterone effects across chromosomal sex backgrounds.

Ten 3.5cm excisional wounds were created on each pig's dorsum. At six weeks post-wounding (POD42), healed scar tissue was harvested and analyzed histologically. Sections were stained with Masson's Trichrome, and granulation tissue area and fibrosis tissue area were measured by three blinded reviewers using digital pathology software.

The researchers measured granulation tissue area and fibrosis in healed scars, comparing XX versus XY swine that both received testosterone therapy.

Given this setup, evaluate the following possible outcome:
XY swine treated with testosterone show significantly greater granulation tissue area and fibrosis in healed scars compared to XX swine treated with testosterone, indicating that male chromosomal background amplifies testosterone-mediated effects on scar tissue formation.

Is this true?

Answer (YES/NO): NO